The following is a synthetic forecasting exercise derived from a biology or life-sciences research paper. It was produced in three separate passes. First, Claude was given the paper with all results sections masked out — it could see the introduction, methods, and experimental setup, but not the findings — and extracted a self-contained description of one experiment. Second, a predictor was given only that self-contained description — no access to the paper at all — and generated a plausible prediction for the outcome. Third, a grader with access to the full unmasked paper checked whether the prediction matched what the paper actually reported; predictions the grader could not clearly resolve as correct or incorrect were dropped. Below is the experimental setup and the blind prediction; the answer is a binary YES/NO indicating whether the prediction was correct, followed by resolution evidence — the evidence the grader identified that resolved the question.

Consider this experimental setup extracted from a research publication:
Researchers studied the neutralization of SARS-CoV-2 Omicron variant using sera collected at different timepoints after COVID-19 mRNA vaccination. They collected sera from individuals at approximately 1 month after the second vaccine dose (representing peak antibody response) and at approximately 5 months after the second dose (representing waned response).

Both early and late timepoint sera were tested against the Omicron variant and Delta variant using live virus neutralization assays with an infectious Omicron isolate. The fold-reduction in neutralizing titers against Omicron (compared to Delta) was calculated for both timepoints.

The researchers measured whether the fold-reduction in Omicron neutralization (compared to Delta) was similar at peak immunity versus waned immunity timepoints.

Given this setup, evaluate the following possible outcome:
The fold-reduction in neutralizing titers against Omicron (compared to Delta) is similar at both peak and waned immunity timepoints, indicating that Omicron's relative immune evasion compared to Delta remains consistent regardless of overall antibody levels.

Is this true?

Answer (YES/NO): NO